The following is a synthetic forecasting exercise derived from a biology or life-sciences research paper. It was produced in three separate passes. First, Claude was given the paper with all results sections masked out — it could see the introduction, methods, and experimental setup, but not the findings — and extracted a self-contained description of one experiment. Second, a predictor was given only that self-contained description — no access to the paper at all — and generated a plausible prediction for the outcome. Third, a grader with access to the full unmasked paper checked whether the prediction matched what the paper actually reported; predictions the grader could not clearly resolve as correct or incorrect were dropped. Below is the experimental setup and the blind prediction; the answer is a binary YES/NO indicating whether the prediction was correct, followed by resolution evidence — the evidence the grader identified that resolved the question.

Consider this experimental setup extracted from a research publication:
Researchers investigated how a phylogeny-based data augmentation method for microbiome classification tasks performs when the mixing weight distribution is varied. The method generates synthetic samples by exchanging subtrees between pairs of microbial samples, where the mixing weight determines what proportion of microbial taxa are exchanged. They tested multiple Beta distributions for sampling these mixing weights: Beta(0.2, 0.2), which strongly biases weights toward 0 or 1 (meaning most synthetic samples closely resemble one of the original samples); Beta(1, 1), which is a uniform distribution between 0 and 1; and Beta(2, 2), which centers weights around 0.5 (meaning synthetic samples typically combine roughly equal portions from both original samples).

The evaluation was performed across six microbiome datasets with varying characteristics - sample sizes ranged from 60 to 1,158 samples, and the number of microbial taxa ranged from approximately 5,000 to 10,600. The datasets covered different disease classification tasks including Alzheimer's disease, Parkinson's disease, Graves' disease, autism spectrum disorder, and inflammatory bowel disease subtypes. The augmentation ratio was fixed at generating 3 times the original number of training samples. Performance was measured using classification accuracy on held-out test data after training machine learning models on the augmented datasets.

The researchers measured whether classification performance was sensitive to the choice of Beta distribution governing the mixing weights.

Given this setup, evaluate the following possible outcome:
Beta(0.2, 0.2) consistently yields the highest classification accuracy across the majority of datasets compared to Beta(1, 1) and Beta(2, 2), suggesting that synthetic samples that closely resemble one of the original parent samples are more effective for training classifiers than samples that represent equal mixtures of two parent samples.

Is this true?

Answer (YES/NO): NO